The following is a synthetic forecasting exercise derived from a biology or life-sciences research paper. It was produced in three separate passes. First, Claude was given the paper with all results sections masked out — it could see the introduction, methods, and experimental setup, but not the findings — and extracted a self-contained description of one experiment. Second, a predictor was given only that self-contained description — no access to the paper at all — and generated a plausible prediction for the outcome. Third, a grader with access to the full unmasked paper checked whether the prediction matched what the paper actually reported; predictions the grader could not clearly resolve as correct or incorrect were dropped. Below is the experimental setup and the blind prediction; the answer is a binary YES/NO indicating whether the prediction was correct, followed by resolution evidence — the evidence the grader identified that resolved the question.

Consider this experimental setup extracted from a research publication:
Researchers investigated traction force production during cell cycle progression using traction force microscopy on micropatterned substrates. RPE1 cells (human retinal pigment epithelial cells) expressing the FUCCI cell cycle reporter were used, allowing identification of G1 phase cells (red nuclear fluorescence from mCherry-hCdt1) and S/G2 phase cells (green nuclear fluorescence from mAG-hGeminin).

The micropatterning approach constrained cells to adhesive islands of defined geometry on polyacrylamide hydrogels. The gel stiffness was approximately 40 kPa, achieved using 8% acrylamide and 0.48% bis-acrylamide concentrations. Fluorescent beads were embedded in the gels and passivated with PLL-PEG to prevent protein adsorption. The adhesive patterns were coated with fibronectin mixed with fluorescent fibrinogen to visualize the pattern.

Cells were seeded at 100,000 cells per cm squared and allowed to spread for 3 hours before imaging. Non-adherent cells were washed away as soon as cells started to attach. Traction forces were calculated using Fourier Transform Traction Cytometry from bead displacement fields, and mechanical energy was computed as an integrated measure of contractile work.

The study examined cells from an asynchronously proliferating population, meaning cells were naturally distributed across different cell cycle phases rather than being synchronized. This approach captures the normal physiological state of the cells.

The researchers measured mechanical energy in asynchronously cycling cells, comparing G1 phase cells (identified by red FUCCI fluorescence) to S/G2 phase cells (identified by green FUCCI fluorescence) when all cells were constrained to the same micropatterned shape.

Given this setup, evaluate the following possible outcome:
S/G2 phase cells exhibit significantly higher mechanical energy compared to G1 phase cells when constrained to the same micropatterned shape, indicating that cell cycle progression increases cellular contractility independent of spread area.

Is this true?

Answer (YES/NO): NO